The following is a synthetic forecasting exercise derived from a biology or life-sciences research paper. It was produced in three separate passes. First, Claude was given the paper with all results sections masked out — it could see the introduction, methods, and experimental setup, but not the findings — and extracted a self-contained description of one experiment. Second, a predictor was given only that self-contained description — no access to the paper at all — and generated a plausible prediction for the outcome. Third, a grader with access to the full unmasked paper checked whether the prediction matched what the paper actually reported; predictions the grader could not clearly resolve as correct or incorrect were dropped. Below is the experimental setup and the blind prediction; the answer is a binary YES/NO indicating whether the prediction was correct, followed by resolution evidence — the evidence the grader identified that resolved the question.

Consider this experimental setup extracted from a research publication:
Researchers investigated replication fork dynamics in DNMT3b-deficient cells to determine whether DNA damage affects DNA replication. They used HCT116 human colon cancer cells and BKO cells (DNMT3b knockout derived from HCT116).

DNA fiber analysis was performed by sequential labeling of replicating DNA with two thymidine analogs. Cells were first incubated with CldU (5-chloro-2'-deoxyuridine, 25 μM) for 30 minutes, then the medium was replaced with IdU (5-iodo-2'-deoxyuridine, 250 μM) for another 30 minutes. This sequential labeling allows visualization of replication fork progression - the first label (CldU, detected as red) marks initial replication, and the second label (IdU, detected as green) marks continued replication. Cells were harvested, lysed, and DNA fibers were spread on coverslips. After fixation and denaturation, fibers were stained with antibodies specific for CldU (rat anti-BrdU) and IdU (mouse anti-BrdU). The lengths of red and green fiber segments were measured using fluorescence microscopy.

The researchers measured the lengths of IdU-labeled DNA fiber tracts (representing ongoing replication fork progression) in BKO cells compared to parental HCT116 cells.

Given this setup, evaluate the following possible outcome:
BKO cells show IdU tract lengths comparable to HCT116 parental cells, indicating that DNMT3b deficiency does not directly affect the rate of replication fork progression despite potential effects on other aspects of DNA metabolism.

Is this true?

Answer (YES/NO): NO